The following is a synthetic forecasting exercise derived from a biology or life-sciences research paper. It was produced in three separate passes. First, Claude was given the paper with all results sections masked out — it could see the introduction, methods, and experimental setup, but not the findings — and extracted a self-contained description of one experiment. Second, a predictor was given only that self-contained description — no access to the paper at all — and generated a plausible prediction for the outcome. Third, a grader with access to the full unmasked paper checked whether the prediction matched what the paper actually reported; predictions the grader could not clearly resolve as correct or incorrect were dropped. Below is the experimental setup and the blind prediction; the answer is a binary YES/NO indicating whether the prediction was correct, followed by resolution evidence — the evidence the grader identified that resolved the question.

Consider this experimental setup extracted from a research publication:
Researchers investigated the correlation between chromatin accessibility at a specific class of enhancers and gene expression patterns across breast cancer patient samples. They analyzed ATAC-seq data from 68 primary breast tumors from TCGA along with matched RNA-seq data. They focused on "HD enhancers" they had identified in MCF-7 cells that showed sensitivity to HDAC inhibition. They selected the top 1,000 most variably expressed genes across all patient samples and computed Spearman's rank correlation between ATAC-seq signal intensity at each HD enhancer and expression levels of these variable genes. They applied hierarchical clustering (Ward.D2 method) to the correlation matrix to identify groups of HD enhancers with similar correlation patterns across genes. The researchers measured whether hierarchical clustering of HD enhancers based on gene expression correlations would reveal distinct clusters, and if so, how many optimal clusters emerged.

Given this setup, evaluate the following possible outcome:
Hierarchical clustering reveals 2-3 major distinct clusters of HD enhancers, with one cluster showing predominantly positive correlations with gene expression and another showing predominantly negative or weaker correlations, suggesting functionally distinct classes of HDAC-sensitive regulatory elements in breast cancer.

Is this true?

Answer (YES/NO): YES